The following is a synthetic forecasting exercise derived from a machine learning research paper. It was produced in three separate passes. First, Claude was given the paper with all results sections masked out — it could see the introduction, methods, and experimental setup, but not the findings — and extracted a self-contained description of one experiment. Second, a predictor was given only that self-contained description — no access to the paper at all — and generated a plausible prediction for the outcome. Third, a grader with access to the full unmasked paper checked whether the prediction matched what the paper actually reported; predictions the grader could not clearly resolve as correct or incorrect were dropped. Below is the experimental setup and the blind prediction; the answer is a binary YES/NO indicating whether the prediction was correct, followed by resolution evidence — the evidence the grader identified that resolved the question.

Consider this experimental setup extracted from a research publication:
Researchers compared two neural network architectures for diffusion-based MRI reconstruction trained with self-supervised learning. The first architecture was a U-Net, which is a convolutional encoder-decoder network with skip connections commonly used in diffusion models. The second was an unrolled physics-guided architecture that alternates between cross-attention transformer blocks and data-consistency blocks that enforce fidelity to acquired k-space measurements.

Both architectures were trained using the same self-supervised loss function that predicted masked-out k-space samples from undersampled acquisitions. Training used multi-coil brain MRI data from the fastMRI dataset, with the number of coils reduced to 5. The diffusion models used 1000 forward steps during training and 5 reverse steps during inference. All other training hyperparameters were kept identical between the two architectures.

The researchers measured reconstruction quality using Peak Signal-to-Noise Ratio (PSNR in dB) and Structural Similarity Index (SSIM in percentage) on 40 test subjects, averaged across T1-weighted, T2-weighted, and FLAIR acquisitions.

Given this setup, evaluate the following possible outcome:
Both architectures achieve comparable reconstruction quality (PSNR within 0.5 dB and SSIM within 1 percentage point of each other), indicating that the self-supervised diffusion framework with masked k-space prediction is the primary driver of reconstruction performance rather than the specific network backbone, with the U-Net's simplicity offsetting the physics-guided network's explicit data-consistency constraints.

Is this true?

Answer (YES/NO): NO